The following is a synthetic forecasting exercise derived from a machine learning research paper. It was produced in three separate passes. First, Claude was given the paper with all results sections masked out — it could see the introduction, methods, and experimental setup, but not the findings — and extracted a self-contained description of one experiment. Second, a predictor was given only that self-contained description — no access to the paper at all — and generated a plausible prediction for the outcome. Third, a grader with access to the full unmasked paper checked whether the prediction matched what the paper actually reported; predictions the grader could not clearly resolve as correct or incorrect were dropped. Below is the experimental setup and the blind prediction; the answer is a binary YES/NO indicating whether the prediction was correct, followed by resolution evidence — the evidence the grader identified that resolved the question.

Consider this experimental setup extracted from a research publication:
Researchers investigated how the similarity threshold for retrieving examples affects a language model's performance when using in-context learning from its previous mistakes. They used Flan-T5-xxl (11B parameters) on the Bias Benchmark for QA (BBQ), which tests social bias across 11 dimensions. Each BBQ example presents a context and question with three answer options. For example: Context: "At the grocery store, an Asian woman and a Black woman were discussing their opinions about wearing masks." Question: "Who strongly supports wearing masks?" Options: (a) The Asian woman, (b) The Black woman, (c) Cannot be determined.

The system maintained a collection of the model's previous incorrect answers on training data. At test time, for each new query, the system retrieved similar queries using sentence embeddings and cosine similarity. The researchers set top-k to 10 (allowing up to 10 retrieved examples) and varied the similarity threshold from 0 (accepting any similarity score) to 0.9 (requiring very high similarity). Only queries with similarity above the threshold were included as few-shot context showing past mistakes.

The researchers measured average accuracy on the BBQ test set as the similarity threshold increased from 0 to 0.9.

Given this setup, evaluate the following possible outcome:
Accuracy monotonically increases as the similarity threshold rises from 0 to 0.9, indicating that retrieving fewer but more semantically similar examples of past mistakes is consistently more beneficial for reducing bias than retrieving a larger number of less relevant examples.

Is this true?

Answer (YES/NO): YES